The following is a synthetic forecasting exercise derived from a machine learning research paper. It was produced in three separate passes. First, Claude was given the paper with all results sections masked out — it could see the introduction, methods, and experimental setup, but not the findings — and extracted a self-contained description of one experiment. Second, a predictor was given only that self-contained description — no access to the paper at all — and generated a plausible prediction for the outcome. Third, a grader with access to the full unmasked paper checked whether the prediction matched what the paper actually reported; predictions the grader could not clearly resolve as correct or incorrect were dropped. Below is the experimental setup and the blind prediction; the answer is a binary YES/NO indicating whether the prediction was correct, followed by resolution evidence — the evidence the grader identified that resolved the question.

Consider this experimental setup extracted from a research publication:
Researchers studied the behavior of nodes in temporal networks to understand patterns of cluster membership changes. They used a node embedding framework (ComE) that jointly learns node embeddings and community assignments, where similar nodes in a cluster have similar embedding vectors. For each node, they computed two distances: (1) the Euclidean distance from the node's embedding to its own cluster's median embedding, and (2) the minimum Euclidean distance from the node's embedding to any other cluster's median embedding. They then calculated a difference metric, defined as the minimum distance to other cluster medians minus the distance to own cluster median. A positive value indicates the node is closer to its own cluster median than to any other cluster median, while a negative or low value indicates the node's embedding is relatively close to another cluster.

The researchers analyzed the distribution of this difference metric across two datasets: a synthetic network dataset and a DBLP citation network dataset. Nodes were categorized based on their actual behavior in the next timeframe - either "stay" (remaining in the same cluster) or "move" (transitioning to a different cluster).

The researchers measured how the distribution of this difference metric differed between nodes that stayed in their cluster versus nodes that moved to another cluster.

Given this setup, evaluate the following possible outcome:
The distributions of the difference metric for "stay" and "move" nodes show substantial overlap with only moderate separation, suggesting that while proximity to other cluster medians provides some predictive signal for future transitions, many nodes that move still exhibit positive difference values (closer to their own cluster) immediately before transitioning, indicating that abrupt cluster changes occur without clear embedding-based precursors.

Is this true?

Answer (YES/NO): NO